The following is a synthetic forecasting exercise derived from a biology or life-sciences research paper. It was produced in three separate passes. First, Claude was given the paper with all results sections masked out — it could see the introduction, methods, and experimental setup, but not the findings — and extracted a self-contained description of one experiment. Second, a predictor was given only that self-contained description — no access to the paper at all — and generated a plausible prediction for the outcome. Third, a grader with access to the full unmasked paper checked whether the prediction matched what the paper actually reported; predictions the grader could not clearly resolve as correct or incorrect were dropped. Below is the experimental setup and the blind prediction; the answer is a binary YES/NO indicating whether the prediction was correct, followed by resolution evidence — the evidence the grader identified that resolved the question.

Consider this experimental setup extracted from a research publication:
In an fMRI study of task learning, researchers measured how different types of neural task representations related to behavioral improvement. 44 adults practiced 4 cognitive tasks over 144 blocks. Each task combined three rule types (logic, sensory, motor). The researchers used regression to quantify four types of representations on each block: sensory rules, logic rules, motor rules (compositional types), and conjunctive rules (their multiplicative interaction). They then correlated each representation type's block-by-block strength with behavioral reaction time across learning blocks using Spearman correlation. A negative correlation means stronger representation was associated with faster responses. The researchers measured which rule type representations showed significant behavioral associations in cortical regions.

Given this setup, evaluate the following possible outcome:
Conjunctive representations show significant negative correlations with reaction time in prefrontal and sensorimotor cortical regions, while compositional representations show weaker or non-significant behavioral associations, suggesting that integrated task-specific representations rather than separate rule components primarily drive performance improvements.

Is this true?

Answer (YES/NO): NO